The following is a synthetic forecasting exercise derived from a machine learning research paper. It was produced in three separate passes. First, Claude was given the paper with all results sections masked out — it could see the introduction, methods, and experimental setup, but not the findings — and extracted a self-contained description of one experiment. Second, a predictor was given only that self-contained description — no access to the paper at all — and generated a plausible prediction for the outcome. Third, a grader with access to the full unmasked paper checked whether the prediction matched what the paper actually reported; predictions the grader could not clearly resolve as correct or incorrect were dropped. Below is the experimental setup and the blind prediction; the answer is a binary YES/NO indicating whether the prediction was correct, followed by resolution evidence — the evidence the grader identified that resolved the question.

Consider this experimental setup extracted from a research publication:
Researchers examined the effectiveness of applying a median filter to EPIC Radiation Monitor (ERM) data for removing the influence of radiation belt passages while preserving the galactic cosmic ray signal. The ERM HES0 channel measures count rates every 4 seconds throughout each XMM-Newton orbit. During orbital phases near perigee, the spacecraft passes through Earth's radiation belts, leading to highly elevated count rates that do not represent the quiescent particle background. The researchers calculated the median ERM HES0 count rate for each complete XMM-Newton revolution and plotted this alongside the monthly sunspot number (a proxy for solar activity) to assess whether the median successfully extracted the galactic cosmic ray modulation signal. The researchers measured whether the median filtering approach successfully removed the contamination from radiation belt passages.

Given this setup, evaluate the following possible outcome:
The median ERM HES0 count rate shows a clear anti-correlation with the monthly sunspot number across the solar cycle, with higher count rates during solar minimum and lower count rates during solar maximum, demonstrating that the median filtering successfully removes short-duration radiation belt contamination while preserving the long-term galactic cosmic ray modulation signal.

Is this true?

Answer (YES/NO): YES